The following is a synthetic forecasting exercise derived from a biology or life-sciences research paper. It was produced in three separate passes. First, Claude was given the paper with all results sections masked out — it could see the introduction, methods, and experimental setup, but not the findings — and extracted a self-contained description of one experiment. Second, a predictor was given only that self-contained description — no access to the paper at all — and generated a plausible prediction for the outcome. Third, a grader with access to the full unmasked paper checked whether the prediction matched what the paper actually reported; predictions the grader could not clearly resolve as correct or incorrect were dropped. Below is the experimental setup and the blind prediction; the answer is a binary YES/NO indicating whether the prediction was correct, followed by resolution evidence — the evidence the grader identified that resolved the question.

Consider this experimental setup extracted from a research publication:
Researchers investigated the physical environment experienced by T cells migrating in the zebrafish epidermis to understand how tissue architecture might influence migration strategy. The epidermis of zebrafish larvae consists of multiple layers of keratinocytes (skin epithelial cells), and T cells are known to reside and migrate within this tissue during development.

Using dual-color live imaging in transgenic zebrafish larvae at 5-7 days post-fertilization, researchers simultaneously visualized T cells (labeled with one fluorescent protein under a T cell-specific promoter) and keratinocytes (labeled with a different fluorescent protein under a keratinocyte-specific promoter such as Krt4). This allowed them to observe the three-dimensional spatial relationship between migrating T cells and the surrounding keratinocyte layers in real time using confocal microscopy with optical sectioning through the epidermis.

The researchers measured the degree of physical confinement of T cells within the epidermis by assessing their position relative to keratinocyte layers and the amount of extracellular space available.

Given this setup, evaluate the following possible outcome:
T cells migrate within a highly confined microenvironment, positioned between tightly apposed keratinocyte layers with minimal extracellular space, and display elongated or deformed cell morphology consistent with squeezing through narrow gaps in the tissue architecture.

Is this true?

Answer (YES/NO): YES